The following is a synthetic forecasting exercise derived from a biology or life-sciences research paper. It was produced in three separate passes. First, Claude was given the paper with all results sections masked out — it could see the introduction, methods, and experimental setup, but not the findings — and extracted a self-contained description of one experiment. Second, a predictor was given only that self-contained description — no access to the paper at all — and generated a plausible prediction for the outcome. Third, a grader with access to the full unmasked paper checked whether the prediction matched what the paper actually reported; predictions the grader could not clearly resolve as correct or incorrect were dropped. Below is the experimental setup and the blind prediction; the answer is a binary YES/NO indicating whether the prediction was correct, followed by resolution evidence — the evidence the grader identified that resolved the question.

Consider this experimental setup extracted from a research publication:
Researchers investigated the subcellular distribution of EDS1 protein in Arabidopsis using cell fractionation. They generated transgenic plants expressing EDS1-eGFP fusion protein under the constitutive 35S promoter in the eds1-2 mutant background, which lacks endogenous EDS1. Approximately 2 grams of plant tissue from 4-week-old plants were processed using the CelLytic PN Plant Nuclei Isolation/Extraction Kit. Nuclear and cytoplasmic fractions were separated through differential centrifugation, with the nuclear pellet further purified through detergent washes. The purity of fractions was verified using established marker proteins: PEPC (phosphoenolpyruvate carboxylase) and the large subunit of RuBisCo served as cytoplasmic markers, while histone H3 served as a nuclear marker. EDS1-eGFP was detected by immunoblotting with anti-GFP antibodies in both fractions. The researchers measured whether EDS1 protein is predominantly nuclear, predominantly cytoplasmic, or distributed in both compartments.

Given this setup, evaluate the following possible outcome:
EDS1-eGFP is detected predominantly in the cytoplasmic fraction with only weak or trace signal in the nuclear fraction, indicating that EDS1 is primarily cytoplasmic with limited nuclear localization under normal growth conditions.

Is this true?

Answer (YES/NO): NO